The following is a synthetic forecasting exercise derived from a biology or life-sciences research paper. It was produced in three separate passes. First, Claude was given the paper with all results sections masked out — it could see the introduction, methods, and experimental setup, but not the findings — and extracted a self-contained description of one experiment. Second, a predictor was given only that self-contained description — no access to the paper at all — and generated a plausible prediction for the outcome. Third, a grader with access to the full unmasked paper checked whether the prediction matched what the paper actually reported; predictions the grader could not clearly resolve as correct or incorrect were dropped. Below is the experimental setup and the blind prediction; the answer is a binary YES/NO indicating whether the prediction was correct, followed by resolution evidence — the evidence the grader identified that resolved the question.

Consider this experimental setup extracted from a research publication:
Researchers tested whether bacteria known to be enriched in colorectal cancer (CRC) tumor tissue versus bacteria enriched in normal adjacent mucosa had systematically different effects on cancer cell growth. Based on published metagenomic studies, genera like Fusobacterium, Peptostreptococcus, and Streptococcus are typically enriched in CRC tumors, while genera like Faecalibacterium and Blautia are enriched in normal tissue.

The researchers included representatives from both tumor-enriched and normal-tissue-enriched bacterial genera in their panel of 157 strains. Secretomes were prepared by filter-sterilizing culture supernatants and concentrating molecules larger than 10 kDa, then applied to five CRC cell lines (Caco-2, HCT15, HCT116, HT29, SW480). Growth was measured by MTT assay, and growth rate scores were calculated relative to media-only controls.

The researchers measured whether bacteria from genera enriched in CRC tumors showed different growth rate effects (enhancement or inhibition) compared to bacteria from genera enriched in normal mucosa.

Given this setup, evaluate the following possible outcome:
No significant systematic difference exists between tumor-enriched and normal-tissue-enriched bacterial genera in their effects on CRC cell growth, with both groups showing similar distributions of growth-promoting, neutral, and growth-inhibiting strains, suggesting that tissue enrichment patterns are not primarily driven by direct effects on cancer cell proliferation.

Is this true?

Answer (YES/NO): NO